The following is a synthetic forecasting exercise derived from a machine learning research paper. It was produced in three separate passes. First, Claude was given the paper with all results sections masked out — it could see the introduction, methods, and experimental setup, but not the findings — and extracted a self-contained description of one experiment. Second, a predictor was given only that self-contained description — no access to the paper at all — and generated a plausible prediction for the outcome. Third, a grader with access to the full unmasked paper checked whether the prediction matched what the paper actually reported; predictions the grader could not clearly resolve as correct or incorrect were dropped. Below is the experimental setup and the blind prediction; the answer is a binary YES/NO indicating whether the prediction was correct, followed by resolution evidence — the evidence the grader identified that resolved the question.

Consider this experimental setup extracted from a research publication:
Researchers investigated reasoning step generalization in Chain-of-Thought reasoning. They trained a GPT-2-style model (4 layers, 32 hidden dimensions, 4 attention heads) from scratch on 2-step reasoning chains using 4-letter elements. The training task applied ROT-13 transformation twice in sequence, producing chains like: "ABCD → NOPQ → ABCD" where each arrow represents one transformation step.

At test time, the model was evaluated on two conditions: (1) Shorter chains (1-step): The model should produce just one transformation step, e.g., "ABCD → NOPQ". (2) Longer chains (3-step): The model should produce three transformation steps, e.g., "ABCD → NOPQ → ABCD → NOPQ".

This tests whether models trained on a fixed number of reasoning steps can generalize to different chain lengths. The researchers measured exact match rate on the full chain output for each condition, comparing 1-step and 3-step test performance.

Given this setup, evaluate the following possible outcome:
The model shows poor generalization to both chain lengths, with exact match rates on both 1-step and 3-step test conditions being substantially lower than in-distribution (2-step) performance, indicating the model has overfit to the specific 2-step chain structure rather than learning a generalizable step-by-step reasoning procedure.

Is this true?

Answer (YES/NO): YES